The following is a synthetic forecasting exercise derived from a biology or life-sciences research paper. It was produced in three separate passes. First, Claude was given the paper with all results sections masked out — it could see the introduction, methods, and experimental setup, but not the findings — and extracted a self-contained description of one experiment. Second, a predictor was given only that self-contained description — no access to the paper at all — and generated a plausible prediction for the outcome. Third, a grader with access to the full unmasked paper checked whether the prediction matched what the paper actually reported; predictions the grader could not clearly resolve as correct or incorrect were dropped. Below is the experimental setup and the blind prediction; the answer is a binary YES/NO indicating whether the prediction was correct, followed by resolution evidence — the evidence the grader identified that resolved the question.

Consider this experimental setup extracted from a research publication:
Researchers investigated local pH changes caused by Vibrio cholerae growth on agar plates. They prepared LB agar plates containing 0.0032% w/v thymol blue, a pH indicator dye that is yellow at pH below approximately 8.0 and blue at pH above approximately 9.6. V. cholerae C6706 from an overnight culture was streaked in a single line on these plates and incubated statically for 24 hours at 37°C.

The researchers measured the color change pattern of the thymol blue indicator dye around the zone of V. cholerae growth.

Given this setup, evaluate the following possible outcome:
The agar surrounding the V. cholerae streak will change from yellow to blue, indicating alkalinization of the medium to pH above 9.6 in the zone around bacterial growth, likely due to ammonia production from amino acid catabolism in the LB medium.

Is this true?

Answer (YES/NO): NO